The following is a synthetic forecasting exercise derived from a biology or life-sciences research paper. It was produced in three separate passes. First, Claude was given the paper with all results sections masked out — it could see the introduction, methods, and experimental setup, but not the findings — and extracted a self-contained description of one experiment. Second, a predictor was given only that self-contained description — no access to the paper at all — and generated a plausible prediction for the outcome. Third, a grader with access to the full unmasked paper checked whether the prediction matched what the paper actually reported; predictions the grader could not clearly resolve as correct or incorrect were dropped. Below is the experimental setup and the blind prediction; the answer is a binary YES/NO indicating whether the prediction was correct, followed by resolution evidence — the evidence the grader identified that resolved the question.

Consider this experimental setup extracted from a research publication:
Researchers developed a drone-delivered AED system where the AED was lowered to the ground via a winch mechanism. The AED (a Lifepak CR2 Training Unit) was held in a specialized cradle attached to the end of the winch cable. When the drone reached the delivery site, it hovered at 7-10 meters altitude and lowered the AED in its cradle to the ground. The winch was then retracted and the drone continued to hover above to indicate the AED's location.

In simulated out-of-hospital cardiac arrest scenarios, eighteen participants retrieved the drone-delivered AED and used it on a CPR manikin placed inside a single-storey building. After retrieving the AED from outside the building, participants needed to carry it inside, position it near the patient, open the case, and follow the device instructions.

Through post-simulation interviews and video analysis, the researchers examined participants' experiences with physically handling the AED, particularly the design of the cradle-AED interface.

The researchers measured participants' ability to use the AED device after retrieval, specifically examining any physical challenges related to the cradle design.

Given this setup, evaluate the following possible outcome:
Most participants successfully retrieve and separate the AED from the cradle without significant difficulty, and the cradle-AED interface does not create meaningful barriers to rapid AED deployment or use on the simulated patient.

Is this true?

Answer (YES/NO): NO